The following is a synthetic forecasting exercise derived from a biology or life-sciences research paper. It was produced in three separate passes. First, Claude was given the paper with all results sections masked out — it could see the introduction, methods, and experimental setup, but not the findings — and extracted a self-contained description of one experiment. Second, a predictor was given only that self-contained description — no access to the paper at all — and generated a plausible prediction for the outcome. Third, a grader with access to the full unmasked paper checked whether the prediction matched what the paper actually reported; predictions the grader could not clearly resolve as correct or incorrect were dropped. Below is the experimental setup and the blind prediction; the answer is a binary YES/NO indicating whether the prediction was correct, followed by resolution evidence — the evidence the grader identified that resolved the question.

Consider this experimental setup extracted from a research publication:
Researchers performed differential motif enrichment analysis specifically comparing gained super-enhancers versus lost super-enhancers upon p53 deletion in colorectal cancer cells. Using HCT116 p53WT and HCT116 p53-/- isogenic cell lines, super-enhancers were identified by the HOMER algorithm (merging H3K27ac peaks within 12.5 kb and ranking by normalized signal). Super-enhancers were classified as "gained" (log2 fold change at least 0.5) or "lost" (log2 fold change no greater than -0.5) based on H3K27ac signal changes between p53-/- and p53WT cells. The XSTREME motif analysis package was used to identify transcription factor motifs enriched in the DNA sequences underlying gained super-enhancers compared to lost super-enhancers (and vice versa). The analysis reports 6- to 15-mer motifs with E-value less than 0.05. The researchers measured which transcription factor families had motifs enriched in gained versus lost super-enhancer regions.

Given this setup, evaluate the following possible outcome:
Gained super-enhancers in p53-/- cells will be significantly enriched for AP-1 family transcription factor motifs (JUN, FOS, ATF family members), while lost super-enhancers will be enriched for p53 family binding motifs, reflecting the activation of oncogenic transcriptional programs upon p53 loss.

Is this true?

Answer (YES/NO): NO